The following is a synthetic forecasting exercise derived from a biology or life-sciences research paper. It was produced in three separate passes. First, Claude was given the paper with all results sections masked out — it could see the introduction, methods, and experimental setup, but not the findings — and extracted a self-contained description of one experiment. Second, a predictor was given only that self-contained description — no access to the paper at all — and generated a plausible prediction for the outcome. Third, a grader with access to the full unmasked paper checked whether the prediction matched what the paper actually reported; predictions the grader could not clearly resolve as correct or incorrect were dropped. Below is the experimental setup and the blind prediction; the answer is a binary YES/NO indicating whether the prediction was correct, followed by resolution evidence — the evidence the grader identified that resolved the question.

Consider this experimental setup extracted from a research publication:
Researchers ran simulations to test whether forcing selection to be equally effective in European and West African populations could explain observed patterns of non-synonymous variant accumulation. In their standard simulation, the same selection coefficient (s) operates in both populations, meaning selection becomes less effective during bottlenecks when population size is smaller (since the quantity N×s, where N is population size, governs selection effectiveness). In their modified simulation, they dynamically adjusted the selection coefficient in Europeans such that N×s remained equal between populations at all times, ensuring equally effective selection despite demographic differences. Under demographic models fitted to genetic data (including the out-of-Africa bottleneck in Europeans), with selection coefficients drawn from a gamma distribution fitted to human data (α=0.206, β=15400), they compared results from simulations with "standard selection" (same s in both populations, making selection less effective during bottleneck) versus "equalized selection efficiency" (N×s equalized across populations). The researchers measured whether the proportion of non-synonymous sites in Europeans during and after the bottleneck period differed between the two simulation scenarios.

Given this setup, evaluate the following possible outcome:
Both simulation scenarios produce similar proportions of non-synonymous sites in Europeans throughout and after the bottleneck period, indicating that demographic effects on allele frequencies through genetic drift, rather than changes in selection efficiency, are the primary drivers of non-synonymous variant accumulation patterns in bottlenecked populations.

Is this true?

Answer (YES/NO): YES